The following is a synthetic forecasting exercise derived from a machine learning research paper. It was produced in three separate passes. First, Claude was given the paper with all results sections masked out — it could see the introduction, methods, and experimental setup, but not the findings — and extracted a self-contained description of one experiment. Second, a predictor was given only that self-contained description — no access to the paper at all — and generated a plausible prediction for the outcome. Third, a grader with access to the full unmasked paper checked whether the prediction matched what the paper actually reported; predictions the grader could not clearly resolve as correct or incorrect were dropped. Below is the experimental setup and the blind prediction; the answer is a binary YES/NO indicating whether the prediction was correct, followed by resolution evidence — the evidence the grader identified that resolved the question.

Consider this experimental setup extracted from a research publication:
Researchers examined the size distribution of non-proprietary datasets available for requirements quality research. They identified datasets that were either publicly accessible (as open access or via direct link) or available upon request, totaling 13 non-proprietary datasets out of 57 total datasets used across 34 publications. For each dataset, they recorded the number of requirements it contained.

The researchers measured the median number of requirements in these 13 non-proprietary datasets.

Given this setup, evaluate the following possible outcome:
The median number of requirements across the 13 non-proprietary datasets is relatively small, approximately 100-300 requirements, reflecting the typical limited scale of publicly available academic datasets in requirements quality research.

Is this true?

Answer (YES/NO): NO